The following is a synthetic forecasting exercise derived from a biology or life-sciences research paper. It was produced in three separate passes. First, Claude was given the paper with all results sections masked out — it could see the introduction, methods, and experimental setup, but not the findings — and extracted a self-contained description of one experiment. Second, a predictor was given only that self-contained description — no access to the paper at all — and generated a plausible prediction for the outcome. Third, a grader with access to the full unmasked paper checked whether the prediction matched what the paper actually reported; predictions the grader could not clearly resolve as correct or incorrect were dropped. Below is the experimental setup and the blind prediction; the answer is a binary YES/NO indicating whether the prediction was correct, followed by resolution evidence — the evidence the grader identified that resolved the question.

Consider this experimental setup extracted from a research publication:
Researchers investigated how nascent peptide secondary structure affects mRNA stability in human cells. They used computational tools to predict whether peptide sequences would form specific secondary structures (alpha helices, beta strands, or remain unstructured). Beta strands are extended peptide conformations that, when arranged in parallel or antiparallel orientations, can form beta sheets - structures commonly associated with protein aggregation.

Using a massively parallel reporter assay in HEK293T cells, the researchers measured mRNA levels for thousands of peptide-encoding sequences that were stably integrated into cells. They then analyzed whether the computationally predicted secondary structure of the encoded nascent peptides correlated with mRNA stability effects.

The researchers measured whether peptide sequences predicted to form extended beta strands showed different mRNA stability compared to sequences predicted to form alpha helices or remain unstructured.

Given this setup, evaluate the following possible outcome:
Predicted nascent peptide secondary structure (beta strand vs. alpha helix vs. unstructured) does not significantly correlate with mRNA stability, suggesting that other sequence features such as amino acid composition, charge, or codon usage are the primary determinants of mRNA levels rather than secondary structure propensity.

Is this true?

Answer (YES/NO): NO